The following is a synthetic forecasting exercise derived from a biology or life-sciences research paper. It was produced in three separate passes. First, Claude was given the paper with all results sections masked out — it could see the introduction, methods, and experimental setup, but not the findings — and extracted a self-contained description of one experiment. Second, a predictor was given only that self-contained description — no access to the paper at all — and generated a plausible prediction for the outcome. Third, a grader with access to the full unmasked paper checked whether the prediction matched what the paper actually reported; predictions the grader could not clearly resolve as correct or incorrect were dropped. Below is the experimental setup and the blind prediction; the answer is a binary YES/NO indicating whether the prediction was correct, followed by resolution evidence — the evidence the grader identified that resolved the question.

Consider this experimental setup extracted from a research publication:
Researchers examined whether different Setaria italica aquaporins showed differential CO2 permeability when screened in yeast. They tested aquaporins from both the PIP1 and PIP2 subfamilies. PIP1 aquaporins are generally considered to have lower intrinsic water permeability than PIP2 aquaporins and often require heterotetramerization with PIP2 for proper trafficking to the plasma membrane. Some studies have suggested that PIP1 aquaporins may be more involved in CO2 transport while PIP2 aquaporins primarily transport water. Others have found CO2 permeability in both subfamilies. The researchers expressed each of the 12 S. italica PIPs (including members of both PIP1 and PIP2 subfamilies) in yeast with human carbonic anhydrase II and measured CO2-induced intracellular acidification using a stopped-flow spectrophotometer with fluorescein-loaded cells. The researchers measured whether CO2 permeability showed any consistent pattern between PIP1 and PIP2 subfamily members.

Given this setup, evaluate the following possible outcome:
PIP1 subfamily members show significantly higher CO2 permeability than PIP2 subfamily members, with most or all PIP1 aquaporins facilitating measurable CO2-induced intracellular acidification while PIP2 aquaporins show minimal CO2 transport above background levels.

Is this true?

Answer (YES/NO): NO